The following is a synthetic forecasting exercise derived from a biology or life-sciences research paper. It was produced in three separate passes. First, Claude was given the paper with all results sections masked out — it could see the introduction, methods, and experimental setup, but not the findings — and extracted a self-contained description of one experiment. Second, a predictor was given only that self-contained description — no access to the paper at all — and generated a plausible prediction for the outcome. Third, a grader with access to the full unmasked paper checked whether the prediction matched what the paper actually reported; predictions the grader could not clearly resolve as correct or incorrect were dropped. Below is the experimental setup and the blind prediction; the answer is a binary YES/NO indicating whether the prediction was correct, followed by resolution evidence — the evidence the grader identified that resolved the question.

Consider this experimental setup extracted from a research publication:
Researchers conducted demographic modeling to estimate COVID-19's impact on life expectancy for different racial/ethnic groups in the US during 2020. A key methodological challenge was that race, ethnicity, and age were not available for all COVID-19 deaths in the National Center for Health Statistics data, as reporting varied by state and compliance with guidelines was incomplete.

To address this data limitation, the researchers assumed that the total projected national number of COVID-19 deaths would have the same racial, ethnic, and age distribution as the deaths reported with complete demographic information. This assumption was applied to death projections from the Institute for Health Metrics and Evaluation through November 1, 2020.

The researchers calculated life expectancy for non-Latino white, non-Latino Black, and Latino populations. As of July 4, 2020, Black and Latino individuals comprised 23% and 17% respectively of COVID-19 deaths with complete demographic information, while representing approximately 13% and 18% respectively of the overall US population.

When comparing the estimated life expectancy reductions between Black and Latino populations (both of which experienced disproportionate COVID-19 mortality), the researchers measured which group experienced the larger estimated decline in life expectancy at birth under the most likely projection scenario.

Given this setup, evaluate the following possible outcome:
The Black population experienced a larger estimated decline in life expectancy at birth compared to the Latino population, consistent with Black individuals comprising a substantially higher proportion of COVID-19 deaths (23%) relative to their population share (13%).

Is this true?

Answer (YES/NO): NO